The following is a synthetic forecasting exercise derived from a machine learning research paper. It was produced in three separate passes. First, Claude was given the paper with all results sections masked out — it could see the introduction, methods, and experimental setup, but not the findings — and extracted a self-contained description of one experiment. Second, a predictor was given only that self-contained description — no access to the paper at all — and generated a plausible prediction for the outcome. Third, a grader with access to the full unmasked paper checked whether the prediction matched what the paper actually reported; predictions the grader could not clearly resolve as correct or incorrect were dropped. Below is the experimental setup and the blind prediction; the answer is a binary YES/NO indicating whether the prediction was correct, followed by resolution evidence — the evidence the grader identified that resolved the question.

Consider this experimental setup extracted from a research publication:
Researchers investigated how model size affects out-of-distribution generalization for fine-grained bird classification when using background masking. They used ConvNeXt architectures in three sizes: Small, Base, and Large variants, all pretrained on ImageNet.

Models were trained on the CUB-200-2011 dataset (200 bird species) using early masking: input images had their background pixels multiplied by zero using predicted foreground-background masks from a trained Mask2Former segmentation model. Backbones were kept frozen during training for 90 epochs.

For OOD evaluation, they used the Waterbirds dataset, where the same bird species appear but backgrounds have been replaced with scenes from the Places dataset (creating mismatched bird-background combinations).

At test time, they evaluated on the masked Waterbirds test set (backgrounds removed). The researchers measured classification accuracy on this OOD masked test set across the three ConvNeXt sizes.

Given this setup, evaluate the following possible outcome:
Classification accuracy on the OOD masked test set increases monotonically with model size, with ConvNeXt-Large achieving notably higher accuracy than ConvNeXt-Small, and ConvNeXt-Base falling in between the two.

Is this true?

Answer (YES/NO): YES